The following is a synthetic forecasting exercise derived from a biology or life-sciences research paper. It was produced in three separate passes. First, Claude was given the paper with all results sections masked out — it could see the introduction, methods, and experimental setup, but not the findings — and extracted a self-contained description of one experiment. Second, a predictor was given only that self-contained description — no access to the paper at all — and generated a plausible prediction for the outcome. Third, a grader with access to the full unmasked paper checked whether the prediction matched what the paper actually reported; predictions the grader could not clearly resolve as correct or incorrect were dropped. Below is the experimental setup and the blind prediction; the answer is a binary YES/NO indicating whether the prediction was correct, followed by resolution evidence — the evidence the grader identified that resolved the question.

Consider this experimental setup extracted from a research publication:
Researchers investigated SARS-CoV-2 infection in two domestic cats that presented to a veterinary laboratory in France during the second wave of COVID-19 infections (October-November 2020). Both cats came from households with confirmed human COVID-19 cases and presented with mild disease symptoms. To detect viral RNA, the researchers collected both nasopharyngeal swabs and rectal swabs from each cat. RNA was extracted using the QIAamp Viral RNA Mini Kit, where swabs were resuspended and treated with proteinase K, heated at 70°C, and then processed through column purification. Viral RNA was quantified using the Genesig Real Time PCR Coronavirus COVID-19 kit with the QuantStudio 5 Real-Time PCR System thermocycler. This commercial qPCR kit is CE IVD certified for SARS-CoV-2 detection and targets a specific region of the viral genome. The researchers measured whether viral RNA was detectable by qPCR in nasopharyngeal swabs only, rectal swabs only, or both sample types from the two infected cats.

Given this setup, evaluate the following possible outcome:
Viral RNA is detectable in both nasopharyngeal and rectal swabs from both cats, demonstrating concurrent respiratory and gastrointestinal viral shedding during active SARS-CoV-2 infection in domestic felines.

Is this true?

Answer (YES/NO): NO